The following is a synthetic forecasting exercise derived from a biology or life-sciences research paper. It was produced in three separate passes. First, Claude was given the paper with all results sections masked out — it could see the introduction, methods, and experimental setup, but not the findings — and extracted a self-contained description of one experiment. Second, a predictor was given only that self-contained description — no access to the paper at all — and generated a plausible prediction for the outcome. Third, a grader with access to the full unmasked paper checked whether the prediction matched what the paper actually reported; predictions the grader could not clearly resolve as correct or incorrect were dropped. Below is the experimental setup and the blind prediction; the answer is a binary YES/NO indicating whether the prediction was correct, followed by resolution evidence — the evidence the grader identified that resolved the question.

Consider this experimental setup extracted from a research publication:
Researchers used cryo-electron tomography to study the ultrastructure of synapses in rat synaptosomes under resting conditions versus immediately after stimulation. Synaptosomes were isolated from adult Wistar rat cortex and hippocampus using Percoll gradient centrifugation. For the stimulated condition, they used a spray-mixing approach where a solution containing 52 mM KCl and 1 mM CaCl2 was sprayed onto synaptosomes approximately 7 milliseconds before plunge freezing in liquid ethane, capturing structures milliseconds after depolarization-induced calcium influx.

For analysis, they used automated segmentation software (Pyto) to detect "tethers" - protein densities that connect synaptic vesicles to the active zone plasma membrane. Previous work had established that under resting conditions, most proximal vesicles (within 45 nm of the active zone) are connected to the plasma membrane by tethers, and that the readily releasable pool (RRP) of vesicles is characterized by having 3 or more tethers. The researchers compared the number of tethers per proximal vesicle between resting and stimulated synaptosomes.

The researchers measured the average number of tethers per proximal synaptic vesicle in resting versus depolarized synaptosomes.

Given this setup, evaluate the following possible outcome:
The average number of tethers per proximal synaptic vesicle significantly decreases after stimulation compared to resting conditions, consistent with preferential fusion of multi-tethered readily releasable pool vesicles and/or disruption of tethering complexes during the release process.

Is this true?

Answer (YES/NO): NO